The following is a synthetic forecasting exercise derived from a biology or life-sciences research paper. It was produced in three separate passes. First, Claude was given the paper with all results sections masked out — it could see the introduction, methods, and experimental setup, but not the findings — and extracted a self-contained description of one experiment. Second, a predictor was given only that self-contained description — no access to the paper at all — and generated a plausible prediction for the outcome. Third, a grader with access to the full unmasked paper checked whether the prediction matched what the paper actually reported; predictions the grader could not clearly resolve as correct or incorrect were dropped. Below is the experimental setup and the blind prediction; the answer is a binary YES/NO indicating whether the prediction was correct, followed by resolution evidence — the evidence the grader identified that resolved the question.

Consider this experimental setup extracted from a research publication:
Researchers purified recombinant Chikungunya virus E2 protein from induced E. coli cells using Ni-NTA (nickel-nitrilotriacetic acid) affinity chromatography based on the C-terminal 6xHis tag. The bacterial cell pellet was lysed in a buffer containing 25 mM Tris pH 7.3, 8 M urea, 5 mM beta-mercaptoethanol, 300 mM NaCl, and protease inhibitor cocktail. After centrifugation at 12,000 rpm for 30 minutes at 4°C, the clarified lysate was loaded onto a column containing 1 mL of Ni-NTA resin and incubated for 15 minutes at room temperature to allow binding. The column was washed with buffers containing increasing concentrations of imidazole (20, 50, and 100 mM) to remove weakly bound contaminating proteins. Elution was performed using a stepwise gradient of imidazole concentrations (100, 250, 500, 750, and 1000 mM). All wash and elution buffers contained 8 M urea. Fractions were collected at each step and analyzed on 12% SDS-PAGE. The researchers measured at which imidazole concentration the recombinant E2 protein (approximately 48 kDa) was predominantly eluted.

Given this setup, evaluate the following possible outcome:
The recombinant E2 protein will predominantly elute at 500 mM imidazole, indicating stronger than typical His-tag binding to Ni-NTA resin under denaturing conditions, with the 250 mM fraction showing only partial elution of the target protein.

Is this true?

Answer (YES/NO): NO